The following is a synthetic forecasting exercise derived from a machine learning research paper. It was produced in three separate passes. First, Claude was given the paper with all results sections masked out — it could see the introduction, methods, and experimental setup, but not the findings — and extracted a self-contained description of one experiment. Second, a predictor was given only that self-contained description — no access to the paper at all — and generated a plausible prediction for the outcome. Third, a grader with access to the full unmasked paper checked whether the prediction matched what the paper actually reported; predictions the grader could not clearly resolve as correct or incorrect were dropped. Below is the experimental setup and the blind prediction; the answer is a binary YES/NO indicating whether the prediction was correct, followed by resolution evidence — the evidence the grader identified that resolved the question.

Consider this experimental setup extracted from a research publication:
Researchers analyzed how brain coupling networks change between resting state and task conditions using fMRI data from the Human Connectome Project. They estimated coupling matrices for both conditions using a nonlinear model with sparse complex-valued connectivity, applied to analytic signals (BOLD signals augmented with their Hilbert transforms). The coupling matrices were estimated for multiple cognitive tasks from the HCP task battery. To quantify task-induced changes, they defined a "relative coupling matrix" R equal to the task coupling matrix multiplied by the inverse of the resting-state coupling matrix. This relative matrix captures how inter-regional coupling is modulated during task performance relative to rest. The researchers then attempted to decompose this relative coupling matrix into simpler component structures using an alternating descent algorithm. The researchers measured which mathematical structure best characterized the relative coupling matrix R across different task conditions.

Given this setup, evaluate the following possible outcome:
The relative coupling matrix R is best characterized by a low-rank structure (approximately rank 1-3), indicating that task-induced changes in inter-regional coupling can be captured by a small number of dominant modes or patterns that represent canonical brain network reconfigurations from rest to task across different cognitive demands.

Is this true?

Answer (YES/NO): YES